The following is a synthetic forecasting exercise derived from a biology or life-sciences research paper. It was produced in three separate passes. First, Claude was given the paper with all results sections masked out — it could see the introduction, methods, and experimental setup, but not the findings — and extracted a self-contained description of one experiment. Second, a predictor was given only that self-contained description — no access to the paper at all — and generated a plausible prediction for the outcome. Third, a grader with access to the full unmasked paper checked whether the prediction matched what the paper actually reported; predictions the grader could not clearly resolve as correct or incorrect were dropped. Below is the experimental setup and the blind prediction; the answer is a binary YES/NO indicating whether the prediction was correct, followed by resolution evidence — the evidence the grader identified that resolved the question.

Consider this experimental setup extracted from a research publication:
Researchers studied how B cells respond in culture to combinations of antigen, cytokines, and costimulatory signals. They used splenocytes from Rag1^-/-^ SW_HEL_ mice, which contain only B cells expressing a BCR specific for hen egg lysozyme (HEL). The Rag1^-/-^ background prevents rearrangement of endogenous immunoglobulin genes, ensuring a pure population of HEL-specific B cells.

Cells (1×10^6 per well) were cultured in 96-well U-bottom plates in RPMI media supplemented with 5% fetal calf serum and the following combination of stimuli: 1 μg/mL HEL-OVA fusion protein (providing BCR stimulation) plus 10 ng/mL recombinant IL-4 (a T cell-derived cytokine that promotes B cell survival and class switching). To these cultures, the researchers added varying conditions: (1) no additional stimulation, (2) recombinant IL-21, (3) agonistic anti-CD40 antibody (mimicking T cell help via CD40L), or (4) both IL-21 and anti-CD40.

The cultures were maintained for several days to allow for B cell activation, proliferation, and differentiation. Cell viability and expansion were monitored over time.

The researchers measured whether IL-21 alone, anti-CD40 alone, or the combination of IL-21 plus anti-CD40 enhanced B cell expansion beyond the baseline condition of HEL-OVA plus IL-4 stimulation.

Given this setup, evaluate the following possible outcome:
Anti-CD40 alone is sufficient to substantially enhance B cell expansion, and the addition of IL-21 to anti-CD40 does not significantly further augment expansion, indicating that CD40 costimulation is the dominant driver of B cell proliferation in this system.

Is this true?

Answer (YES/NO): NO